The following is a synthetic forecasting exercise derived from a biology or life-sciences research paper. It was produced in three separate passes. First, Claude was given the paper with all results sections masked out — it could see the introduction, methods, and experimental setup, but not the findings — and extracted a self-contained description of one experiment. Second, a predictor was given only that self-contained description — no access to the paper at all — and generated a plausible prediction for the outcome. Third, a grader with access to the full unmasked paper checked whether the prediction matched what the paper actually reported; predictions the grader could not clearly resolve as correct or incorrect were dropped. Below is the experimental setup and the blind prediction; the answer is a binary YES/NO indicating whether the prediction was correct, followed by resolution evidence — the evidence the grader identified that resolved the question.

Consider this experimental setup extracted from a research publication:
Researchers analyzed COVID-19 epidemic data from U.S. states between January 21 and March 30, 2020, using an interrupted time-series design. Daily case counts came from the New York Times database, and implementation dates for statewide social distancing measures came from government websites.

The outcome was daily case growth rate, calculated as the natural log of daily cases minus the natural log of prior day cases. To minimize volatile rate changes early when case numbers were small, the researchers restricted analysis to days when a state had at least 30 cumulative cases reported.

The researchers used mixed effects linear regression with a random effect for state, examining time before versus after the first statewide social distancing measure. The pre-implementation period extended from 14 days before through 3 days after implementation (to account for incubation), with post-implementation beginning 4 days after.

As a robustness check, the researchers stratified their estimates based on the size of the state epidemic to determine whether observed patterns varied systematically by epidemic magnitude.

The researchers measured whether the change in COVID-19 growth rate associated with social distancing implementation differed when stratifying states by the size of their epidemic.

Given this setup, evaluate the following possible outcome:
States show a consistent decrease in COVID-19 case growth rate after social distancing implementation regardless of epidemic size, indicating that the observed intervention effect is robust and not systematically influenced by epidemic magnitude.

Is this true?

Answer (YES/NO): YES